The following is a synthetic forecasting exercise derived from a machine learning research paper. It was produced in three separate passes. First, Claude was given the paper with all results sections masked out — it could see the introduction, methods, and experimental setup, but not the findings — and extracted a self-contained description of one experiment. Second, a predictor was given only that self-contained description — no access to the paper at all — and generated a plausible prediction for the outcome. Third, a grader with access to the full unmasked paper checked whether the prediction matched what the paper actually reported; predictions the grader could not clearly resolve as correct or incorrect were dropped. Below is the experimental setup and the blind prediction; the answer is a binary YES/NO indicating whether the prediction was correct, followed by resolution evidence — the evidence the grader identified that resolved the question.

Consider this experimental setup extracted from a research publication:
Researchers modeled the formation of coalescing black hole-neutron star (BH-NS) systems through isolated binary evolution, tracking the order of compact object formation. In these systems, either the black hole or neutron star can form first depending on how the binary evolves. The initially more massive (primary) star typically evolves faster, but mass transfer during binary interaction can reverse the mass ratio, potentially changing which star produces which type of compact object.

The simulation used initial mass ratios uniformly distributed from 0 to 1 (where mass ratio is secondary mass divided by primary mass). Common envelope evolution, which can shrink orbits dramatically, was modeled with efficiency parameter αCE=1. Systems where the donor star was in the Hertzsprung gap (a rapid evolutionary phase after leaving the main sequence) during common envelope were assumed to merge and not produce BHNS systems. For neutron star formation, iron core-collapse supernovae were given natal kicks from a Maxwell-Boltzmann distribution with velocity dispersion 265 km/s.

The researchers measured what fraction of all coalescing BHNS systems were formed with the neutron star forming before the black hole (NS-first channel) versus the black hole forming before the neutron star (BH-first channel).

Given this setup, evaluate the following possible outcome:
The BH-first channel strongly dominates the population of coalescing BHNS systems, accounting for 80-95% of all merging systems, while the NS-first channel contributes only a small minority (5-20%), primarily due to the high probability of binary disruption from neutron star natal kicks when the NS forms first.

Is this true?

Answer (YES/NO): YES